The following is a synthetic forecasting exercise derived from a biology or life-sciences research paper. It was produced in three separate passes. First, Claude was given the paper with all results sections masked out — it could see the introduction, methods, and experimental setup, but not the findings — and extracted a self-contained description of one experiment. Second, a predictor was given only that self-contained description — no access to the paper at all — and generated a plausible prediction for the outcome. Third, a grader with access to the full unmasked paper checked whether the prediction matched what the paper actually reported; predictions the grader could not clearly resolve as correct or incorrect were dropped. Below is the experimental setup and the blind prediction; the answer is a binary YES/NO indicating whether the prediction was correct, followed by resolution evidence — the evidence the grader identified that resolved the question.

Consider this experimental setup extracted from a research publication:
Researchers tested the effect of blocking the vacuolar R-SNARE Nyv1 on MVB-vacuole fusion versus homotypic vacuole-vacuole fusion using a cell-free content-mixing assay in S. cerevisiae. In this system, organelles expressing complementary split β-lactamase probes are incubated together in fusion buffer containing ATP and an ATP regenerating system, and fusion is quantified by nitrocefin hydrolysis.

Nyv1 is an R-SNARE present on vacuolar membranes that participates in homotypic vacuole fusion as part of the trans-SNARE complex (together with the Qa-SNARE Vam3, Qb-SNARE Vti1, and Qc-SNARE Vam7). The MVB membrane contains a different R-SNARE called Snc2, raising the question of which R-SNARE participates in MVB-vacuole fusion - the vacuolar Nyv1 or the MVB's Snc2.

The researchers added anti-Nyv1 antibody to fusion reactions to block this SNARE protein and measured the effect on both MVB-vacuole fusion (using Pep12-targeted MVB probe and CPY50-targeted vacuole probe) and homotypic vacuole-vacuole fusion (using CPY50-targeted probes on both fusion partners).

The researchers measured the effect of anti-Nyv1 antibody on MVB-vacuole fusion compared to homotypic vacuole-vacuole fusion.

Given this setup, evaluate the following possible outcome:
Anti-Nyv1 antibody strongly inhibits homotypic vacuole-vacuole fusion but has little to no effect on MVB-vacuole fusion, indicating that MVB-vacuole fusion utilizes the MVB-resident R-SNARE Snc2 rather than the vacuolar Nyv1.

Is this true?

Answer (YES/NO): NO